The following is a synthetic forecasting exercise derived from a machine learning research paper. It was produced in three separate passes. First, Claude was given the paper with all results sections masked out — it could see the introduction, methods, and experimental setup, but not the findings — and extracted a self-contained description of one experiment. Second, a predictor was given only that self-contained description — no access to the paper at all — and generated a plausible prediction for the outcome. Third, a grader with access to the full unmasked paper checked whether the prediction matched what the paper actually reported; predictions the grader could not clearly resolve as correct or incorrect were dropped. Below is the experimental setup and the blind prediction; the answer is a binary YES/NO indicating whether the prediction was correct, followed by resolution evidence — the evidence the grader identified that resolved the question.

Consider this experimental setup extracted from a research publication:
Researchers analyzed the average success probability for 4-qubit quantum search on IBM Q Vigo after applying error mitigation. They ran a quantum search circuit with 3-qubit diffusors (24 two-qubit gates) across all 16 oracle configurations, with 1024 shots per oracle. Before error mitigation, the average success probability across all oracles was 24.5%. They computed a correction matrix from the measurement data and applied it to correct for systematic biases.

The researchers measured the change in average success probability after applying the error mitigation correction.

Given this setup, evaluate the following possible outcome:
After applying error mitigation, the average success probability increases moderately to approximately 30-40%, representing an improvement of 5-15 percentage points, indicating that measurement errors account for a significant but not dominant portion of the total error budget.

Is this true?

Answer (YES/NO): NO